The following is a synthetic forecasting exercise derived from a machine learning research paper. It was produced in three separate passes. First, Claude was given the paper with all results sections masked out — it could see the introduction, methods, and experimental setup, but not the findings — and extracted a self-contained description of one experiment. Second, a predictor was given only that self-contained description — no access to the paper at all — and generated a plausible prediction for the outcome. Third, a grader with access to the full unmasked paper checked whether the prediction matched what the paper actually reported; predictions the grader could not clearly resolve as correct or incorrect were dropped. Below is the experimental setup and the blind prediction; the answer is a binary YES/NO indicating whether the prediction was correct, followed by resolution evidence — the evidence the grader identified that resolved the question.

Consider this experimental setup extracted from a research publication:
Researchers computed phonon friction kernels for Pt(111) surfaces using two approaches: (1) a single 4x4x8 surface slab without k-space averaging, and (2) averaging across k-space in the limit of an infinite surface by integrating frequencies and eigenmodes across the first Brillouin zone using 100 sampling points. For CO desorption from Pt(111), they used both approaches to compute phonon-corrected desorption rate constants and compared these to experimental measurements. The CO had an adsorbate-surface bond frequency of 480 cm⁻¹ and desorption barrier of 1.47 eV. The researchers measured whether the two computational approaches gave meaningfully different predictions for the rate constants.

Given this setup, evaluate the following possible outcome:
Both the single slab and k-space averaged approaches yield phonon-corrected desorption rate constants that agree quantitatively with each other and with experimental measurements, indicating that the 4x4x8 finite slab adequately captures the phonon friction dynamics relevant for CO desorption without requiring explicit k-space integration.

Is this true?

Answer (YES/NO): YES